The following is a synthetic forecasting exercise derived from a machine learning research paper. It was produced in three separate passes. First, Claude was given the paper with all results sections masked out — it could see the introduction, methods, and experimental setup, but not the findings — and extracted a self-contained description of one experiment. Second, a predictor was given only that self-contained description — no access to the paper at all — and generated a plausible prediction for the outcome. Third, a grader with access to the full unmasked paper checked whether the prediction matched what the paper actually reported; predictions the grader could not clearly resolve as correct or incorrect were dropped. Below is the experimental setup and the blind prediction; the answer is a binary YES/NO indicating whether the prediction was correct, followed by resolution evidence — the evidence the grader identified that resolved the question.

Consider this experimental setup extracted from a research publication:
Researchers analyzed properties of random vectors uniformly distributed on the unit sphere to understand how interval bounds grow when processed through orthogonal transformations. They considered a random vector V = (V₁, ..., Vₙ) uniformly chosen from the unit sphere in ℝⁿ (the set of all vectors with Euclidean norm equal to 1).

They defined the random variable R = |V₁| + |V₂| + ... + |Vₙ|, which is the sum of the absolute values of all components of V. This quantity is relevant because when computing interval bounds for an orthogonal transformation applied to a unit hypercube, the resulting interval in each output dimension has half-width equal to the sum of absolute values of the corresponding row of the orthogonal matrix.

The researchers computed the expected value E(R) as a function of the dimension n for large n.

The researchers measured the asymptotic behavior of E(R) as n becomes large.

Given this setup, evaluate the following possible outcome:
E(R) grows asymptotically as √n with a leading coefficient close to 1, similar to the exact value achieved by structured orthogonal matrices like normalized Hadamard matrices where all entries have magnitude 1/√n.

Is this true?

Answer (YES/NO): NO